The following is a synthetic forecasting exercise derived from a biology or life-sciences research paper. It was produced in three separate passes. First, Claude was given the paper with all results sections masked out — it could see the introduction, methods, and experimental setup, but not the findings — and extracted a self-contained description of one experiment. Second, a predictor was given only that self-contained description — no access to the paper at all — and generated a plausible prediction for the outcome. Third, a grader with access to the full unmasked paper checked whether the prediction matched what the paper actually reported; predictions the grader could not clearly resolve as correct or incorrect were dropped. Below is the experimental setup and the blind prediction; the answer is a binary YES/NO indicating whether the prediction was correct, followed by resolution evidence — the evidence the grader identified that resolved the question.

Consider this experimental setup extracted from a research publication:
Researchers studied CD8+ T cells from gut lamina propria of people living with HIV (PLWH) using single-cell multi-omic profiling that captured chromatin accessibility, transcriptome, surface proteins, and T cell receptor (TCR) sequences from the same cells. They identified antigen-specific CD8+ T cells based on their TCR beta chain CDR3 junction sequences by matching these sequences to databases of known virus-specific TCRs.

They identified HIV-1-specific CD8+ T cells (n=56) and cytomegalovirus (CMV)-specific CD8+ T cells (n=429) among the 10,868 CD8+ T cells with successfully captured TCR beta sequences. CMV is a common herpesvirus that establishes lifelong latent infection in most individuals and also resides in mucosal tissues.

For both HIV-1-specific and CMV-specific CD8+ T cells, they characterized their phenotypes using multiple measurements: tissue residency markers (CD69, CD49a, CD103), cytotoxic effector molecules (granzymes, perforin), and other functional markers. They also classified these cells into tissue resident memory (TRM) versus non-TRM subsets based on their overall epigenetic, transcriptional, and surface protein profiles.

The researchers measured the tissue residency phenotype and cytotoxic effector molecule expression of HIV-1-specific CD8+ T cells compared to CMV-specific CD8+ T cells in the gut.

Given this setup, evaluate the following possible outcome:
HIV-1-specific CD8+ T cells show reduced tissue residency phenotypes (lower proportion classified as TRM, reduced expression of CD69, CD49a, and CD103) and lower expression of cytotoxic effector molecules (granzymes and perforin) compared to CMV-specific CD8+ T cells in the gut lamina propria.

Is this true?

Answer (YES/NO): NO